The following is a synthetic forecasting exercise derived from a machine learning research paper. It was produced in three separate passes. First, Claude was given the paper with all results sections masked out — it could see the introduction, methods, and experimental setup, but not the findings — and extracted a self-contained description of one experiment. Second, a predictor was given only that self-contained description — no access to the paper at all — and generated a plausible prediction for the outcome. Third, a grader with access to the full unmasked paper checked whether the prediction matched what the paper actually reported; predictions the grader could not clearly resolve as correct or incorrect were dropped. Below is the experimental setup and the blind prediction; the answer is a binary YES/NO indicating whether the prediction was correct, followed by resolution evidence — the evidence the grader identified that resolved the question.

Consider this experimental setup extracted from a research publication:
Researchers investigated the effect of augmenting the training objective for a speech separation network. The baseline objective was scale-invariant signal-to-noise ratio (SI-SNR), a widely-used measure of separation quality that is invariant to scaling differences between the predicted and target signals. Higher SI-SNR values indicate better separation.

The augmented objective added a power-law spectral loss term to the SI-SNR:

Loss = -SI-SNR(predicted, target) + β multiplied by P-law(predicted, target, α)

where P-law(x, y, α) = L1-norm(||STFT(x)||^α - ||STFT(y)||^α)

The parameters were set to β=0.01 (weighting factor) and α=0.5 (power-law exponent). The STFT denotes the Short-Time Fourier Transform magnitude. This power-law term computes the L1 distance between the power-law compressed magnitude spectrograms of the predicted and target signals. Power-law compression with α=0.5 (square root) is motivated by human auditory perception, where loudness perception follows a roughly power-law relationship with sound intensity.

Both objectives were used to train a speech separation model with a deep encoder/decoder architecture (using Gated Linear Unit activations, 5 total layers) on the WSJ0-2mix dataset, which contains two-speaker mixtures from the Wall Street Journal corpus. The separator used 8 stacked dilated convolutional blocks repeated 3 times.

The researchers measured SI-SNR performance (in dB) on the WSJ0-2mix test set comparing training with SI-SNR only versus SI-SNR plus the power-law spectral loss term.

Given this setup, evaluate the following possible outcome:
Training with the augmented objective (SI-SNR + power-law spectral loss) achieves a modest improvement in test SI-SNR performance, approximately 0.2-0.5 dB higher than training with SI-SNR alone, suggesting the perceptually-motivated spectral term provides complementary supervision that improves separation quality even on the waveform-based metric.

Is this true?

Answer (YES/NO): YES